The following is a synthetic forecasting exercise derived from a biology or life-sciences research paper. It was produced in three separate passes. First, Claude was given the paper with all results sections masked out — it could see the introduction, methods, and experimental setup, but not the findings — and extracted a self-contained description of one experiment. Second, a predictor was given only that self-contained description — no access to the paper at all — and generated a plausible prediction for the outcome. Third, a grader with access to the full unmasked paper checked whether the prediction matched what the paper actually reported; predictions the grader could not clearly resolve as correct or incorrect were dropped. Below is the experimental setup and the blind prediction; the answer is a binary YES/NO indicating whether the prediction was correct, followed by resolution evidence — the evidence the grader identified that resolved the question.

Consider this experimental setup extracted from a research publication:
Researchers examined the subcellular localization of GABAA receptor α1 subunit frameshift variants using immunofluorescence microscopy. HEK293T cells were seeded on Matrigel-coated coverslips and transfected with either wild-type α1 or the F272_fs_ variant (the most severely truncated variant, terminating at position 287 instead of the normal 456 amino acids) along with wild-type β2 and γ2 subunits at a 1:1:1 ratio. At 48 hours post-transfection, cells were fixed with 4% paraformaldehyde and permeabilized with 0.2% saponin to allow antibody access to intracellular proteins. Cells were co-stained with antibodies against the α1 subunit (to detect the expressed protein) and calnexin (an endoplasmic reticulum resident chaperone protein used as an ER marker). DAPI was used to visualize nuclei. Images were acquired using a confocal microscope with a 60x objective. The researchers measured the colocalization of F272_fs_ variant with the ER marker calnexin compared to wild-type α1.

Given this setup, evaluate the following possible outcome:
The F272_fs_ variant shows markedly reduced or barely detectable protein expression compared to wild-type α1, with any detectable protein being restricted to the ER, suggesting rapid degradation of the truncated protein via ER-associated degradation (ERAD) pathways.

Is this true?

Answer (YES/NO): NO